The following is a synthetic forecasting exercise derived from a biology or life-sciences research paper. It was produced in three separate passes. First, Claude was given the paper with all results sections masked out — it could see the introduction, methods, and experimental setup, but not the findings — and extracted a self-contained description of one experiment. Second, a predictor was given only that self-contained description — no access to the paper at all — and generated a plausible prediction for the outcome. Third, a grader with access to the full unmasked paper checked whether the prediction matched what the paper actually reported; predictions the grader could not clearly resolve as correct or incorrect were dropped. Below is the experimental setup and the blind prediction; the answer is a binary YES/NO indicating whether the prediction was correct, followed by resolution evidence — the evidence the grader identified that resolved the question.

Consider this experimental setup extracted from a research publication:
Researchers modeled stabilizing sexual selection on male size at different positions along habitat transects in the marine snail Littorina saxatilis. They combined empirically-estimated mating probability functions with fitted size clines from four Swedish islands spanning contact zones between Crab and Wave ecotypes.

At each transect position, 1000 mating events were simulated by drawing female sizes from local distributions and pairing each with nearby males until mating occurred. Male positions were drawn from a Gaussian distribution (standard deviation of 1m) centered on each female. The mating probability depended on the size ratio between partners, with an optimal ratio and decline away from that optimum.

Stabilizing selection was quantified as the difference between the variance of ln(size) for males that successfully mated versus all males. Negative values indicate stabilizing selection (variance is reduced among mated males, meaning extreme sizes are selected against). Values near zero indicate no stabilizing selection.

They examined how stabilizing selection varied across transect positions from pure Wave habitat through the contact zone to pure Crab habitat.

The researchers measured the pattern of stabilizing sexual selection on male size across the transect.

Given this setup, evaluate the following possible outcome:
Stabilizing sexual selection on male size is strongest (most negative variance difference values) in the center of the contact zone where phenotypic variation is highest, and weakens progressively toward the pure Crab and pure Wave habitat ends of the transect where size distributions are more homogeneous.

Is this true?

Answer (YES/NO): YES